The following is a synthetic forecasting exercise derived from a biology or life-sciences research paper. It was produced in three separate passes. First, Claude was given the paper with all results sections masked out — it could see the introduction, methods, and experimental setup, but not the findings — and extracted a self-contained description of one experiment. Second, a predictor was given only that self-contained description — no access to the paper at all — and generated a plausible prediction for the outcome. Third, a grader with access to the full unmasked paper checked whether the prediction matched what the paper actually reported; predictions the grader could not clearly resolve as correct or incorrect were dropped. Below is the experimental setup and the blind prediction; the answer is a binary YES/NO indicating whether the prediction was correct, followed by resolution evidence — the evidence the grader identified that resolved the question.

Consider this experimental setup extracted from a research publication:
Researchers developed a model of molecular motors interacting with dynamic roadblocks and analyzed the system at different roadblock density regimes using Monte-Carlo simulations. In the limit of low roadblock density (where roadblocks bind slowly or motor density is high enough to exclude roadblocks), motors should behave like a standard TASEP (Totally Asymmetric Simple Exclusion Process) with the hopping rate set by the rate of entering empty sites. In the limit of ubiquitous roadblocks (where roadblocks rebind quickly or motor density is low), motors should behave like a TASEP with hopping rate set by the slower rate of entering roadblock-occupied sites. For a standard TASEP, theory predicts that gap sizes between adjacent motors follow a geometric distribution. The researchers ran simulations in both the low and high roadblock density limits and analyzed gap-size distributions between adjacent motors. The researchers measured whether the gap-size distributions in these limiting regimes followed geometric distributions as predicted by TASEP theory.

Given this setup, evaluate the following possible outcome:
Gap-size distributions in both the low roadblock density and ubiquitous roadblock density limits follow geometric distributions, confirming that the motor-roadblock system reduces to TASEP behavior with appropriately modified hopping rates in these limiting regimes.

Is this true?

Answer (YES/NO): YES